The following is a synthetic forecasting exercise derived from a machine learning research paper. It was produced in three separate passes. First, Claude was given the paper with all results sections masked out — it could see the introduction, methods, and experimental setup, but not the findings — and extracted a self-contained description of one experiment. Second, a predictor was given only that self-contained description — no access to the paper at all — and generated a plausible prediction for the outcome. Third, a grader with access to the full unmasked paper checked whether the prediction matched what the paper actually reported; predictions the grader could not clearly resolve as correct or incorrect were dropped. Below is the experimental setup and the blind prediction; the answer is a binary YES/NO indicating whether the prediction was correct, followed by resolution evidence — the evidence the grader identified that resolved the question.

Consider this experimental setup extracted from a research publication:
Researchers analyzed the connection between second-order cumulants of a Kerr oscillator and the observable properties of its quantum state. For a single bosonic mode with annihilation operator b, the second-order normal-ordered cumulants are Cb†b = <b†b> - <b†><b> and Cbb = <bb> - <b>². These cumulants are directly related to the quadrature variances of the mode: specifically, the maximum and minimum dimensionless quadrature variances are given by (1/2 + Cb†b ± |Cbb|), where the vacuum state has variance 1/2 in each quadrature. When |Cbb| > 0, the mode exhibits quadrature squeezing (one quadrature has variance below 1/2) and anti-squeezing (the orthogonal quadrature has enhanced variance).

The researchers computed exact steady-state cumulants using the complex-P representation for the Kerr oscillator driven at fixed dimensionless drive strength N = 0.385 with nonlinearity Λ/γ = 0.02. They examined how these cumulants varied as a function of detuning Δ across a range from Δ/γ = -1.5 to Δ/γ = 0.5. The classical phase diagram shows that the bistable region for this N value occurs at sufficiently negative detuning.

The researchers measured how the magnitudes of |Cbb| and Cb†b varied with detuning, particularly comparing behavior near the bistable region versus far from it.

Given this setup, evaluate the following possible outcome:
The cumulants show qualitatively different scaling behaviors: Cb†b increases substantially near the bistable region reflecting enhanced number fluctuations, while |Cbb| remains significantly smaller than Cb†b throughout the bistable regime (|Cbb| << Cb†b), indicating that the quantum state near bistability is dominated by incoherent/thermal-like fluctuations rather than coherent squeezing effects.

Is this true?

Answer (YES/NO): NO